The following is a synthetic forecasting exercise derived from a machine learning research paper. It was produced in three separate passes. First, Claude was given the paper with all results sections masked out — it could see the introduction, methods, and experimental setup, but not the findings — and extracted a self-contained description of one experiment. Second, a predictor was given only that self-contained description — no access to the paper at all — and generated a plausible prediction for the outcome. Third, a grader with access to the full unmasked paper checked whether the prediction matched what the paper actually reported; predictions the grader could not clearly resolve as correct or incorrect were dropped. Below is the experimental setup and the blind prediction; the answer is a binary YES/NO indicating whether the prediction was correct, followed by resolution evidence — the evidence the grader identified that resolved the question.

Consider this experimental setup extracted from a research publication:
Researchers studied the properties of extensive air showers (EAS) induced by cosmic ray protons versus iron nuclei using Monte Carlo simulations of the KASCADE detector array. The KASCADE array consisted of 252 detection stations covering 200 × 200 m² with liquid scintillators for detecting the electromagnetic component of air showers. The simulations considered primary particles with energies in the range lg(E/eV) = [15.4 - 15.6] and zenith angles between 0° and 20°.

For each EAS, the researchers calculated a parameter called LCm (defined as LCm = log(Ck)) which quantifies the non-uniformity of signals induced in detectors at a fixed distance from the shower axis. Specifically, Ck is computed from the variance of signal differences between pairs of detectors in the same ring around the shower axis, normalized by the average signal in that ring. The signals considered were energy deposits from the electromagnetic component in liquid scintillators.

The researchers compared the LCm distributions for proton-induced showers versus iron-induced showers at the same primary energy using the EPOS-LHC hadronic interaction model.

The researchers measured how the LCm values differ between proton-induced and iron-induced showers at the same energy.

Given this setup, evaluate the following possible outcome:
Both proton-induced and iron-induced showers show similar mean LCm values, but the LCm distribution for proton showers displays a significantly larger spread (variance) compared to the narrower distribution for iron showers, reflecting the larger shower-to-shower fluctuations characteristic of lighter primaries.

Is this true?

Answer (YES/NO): NO